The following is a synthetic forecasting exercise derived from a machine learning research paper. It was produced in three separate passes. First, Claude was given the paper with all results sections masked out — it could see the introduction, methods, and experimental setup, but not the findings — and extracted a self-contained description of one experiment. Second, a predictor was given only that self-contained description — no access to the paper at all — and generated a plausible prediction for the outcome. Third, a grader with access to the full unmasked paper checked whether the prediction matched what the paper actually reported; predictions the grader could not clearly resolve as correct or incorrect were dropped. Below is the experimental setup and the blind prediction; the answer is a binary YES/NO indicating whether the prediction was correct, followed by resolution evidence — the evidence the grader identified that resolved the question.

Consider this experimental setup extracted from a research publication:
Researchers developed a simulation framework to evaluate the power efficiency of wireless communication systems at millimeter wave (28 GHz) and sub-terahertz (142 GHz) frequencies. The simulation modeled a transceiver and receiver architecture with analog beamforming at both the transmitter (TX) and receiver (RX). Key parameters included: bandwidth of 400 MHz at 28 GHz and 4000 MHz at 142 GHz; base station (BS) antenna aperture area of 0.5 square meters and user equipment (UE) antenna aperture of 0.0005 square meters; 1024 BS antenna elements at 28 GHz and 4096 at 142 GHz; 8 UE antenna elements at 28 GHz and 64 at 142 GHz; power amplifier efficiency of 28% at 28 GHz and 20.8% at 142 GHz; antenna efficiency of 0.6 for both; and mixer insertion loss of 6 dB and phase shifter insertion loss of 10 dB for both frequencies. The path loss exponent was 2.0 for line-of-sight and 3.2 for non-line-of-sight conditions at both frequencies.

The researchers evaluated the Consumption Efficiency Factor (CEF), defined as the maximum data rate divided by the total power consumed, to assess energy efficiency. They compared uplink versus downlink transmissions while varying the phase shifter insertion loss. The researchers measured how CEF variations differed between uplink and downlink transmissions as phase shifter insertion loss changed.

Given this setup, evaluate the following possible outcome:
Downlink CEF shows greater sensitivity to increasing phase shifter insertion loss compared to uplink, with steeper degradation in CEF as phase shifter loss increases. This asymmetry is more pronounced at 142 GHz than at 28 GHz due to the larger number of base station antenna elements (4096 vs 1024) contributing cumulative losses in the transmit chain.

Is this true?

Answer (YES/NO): NO